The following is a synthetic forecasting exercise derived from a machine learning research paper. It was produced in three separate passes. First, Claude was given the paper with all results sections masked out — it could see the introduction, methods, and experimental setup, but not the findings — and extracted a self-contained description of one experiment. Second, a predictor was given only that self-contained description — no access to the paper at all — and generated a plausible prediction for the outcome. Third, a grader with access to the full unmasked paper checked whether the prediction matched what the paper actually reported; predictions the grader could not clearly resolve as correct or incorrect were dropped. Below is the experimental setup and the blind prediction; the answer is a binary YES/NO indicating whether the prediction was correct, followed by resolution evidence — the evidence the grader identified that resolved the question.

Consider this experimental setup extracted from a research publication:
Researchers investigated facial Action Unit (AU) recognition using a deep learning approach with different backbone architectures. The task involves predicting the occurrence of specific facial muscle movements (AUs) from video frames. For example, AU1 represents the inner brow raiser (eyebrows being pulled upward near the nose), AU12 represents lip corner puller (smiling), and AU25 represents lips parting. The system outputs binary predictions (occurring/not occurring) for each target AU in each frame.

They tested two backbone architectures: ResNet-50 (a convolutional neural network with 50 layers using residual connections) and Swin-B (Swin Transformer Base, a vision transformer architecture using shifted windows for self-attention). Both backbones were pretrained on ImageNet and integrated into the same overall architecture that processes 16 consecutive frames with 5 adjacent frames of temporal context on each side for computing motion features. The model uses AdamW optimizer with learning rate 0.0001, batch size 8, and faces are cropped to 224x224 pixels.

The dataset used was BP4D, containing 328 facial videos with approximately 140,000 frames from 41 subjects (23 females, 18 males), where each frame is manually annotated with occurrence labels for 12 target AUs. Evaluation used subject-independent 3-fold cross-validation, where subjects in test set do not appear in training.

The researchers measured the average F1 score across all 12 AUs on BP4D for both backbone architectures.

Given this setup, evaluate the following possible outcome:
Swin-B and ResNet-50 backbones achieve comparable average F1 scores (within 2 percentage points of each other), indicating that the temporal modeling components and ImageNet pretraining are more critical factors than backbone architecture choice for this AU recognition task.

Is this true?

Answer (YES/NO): YES